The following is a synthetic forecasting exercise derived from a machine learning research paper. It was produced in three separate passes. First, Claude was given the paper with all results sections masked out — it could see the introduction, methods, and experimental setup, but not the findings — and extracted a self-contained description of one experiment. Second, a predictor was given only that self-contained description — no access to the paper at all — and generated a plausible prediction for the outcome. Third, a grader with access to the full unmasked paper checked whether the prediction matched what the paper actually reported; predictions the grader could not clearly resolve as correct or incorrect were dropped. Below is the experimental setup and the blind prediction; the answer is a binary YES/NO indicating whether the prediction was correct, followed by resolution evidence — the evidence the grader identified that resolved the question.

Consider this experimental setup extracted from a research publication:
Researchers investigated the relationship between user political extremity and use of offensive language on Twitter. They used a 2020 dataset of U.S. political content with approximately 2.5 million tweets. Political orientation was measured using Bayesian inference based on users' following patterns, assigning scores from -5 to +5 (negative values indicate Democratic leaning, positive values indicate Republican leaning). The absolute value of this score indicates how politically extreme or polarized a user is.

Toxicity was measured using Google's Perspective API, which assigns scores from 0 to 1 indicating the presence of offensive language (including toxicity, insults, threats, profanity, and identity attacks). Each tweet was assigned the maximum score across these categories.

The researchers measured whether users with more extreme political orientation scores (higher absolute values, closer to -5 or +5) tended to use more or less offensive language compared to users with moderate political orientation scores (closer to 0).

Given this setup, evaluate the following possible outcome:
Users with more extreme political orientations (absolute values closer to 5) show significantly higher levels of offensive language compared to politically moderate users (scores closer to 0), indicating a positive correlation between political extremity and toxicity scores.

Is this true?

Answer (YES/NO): NO